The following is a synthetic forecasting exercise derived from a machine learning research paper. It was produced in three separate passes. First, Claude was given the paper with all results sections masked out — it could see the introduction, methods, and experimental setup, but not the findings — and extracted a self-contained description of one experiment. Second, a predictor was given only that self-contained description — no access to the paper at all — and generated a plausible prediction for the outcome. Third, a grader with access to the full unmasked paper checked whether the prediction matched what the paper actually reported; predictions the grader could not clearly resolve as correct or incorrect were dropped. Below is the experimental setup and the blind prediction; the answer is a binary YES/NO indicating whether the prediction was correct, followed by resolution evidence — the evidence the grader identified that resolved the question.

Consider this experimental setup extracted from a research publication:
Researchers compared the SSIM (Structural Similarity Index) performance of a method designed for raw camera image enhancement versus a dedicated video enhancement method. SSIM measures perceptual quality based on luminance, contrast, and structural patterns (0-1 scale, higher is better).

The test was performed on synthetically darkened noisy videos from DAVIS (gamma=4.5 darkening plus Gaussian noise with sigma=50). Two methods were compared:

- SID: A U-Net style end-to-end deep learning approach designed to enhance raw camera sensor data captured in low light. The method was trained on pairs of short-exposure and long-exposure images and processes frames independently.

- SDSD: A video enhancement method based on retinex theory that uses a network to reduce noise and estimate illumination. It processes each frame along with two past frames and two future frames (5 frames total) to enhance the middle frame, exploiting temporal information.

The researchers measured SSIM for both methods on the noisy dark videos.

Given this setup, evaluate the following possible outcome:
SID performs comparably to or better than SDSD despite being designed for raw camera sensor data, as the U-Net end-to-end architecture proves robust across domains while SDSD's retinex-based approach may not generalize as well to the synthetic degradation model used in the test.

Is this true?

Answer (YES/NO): YES